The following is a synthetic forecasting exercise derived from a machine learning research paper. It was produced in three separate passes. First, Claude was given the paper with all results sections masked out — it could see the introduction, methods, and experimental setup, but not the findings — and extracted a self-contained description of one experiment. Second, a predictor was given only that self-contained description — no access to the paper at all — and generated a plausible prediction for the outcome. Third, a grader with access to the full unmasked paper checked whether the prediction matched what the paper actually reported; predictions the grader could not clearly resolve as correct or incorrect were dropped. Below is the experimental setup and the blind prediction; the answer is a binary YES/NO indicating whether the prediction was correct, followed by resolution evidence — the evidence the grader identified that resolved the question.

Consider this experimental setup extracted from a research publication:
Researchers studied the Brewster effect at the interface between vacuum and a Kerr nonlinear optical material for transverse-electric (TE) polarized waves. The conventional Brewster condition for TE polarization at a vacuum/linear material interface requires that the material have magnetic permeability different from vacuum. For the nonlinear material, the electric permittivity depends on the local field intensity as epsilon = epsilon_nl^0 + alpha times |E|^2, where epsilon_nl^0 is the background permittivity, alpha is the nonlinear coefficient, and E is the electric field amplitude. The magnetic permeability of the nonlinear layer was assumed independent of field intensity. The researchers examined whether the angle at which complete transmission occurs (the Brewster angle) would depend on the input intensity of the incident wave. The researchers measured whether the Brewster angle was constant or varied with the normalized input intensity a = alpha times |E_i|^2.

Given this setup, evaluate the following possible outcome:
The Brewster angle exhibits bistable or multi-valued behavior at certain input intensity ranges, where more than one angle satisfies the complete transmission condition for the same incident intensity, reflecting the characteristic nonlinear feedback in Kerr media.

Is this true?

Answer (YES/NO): NO